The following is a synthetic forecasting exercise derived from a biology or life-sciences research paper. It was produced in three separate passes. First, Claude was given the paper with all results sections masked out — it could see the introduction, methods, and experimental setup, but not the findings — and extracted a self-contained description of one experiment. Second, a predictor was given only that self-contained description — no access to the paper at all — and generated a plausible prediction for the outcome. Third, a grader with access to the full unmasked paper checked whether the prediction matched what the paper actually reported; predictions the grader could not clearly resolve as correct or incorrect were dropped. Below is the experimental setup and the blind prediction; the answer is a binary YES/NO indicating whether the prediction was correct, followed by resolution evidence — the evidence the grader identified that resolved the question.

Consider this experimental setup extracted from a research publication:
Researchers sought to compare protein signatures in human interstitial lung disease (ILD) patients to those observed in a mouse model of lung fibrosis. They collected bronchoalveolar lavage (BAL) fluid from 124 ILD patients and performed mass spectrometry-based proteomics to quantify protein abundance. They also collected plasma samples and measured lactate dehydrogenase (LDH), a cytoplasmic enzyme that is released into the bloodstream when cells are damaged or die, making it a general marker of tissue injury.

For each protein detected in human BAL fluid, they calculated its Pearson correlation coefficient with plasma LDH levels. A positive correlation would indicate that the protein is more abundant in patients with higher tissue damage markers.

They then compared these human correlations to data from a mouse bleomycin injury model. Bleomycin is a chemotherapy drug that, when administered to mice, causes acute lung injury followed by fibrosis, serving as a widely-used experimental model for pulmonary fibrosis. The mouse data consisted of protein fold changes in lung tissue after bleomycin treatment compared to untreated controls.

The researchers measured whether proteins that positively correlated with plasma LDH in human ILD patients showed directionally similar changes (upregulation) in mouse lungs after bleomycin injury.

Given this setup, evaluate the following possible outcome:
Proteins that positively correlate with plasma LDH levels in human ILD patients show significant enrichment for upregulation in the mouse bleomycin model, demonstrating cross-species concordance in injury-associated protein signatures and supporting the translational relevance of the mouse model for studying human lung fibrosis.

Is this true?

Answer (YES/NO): YES